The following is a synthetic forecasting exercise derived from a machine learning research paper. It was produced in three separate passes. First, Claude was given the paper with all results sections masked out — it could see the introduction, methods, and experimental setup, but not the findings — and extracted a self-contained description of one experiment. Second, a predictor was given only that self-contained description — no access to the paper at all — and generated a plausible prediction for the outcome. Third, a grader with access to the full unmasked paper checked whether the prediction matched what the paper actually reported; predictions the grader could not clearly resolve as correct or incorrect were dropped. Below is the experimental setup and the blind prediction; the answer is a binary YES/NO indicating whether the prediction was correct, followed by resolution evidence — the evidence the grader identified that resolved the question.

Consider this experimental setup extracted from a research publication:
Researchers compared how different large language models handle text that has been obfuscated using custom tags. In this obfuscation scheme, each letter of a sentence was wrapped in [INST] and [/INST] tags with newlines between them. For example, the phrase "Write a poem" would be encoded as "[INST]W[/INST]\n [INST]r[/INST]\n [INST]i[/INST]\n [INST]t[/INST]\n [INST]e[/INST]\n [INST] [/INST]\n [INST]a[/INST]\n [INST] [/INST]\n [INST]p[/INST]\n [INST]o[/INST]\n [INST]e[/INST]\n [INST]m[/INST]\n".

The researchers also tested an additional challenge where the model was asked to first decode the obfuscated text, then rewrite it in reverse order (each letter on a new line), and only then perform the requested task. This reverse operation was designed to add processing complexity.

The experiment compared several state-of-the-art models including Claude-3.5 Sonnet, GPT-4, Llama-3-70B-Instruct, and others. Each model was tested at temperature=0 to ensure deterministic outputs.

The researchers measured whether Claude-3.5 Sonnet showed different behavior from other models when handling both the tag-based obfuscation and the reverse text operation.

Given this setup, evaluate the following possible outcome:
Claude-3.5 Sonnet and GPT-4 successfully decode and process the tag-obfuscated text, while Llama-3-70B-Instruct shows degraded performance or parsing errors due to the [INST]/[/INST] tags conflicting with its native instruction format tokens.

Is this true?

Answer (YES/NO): NO